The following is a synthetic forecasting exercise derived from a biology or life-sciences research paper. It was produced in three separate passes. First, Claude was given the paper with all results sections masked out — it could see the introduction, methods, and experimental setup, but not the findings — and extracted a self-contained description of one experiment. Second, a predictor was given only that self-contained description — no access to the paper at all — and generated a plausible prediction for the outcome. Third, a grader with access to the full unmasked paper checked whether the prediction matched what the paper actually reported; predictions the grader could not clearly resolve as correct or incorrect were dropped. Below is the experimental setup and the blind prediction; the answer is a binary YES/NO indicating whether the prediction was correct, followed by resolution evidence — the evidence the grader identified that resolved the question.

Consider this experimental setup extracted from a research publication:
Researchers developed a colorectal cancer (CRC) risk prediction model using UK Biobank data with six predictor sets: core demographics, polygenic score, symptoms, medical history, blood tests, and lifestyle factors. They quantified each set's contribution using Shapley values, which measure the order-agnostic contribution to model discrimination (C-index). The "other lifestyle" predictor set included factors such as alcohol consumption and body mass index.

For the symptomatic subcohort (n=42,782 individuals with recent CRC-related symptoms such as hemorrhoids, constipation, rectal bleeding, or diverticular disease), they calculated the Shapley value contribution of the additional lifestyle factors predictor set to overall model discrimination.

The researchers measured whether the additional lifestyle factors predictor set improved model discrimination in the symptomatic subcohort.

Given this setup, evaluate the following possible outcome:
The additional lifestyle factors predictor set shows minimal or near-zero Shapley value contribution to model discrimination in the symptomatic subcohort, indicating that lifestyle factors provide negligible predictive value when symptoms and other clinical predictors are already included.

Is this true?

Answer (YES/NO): YES